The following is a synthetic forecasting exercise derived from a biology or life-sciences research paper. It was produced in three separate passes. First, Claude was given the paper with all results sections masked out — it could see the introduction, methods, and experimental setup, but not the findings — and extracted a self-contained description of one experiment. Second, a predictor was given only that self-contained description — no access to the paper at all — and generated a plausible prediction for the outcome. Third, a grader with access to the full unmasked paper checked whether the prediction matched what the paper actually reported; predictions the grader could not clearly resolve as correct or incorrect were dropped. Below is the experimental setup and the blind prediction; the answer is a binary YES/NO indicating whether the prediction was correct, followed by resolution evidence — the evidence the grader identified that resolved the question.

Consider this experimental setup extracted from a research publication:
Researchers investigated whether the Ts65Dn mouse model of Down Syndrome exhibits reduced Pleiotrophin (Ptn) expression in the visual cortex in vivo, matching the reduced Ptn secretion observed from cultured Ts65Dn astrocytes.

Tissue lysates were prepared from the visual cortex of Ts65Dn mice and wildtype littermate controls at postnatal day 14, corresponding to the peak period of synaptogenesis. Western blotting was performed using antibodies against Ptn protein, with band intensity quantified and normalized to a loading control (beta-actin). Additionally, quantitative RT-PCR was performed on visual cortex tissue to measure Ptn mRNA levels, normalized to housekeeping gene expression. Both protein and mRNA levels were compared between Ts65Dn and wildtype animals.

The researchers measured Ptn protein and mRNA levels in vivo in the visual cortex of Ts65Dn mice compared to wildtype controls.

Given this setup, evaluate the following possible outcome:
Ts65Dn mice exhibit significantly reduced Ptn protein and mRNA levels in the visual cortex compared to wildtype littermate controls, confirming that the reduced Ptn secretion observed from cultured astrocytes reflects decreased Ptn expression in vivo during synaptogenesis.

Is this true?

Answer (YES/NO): NO